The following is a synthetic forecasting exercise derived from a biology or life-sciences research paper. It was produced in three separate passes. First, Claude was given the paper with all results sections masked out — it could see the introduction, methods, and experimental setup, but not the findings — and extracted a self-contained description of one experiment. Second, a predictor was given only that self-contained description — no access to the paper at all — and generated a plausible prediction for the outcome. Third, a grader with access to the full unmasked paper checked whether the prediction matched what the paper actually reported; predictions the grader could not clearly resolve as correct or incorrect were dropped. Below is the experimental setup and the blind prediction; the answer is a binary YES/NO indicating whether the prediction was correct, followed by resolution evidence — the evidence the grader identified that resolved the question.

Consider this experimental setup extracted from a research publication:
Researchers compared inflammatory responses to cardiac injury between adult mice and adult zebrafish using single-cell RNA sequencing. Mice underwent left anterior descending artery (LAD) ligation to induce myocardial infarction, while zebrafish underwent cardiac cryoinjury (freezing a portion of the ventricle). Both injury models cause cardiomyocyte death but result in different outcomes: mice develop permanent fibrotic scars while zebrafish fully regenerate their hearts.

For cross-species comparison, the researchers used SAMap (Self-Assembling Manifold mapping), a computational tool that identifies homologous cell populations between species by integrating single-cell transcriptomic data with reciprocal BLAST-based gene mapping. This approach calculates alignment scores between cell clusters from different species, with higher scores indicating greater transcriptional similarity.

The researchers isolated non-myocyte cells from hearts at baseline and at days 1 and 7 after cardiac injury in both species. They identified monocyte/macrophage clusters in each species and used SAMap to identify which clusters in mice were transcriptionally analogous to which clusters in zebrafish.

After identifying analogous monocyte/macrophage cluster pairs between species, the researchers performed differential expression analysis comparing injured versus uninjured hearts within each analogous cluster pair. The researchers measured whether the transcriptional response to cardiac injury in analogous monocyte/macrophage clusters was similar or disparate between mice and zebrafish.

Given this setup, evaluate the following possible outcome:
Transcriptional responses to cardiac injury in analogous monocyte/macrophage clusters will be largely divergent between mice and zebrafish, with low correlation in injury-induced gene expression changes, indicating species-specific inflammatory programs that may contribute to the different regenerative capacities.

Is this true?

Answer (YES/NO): YES